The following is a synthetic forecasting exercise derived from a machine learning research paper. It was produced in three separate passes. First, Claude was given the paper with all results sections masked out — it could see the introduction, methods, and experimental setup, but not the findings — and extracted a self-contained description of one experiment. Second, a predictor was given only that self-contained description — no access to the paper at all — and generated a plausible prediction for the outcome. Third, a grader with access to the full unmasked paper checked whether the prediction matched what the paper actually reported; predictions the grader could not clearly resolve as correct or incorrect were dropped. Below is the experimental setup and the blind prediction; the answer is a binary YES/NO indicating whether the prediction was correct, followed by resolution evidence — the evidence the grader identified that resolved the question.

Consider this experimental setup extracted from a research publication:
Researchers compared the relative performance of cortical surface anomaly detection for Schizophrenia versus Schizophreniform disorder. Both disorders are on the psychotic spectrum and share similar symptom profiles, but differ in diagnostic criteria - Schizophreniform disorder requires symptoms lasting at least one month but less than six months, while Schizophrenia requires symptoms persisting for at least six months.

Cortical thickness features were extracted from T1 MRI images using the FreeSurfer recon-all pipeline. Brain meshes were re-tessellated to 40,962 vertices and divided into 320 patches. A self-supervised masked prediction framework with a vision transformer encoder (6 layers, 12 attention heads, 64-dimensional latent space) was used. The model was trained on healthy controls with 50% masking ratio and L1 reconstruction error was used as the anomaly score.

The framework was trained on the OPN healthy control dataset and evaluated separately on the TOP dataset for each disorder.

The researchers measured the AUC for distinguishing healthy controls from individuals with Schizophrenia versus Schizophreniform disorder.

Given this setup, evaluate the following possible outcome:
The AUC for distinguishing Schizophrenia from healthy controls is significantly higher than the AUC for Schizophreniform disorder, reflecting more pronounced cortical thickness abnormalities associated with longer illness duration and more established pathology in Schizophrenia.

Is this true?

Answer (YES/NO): NO